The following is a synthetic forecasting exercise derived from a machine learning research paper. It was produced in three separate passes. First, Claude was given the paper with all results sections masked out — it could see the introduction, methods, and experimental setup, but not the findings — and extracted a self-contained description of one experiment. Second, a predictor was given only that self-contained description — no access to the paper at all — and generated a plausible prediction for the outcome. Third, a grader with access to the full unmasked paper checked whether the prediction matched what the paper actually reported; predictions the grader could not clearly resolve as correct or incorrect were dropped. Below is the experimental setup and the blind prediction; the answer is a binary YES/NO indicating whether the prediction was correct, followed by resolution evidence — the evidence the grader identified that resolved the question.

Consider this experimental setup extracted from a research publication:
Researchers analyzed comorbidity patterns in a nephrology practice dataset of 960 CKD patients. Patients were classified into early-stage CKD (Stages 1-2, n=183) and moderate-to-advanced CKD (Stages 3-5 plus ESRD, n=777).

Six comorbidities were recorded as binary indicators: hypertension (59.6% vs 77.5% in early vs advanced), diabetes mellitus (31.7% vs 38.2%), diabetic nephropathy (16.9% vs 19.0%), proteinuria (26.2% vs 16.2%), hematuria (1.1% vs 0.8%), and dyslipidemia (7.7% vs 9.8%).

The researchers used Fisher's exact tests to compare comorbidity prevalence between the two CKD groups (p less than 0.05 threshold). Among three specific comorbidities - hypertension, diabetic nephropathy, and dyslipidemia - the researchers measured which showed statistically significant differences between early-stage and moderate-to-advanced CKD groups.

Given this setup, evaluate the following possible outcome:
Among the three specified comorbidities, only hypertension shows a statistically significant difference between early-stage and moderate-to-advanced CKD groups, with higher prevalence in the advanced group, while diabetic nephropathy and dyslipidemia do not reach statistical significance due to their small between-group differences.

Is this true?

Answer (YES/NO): YES